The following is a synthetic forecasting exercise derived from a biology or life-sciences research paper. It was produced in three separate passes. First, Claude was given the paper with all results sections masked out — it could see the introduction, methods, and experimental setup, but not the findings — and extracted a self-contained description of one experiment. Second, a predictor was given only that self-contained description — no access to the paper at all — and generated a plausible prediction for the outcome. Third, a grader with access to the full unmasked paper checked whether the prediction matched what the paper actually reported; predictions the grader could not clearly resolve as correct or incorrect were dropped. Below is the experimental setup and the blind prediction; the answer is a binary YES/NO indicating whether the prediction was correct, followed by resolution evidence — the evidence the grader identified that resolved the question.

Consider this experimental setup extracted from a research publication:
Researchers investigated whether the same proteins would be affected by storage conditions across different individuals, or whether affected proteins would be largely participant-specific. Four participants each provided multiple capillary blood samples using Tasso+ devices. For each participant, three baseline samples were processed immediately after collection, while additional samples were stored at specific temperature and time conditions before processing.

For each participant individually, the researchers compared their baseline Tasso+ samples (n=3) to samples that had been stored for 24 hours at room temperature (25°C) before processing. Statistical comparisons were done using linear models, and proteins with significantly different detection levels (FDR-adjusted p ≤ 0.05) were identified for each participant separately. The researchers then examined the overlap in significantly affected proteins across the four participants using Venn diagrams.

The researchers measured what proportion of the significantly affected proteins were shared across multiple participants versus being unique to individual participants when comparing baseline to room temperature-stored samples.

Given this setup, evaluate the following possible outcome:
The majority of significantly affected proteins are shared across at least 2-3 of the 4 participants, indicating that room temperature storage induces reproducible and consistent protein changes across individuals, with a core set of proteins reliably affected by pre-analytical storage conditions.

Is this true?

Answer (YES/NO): NO